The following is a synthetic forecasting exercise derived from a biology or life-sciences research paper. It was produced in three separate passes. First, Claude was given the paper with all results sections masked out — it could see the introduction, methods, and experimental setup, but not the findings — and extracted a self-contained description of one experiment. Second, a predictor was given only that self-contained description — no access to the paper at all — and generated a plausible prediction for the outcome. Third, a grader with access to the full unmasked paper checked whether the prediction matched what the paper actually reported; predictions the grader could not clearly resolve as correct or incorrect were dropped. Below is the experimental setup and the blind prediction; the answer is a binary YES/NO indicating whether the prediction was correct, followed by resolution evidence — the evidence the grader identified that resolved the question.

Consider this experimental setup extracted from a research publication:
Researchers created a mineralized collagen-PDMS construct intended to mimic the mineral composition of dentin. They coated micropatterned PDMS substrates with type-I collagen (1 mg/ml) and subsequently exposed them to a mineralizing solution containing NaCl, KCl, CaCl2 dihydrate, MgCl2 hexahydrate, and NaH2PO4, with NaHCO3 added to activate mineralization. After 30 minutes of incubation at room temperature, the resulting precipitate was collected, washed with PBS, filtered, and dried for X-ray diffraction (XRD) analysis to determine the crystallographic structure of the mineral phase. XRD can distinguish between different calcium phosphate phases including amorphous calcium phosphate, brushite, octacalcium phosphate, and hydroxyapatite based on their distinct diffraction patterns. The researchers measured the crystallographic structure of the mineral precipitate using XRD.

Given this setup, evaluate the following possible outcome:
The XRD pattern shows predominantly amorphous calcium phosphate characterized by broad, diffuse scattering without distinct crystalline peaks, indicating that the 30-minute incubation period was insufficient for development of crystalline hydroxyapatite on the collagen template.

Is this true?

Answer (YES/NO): NO